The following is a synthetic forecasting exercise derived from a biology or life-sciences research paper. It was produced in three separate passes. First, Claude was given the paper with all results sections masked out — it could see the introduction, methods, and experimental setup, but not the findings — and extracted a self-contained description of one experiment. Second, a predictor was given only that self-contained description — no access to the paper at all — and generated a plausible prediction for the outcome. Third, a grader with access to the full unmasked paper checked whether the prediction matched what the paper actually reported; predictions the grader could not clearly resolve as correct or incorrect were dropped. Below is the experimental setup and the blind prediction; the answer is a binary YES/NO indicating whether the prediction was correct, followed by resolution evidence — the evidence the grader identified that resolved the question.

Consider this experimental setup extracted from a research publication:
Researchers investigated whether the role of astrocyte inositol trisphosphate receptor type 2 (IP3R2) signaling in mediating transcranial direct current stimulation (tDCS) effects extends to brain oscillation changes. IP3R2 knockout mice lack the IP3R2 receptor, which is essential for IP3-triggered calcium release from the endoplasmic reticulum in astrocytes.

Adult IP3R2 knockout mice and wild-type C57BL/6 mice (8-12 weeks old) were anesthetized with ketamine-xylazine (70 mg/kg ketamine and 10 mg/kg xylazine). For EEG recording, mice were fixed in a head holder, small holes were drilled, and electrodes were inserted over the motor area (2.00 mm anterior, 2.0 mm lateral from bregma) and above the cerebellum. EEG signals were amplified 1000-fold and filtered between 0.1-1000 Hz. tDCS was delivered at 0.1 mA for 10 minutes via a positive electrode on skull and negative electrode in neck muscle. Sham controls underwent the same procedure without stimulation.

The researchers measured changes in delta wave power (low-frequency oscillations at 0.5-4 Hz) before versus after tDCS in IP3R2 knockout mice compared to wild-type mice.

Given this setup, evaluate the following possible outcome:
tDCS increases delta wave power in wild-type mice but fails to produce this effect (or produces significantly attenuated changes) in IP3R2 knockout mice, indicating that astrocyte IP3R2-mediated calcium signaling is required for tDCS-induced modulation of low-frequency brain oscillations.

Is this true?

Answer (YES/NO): YES